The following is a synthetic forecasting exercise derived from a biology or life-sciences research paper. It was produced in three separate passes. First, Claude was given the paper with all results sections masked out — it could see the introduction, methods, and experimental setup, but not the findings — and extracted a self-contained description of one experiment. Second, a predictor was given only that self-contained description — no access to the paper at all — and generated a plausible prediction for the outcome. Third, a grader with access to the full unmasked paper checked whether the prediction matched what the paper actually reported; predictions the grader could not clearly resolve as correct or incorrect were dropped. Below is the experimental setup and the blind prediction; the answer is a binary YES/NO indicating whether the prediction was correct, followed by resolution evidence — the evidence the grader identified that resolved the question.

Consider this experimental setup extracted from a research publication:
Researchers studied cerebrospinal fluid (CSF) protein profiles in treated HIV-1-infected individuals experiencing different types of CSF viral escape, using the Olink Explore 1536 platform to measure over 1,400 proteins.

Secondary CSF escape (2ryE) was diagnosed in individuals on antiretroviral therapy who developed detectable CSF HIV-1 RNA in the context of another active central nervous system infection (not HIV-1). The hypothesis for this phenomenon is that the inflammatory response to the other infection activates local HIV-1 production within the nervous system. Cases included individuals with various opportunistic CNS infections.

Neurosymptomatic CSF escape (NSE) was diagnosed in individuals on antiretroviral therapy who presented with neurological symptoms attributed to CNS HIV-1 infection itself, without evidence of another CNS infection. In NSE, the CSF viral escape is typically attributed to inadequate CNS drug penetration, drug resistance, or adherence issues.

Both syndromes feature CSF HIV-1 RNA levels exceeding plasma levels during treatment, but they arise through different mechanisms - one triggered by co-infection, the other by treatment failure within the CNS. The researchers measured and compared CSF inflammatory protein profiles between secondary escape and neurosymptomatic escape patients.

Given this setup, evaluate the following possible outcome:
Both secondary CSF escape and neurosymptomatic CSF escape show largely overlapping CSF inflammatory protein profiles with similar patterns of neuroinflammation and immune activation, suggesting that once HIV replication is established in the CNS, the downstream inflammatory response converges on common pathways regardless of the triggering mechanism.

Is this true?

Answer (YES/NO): YES